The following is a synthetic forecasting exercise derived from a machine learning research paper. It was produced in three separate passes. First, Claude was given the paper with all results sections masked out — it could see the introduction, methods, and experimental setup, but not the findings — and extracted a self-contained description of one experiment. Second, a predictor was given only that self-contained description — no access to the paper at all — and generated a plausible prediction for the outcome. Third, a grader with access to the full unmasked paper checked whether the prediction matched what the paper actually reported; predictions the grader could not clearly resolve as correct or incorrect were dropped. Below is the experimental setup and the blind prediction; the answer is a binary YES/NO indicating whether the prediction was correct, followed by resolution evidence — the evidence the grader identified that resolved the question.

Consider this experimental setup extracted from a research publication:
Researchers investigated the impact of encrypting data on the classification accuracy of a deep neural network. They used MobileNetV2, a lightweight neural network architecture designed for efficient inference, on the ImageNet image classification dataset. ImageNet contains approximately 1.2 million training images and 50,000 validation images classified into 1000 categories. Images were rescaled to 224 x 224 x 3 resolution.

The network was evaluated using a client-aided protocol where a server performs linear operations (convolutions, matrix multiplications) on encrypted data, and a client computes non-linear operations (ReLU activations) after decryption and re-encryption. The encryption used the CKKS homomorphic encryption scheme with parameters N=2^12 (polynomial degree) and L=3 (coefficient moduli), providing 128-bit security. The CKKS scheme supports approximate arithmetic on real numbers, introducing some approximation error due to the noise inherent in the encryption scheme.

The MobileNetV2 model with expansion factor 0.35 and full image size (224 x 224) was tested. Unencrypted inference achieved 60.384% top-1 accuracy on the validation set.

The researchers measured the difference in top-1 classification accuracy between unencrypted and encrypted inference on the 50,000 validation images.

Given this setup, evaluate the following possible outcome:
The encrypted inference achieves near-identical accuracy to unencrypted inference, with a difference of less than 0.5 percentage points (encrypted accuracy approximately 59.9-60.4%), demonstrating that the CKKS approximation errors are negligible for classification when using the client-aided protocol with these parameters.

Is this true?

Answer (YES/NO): YES